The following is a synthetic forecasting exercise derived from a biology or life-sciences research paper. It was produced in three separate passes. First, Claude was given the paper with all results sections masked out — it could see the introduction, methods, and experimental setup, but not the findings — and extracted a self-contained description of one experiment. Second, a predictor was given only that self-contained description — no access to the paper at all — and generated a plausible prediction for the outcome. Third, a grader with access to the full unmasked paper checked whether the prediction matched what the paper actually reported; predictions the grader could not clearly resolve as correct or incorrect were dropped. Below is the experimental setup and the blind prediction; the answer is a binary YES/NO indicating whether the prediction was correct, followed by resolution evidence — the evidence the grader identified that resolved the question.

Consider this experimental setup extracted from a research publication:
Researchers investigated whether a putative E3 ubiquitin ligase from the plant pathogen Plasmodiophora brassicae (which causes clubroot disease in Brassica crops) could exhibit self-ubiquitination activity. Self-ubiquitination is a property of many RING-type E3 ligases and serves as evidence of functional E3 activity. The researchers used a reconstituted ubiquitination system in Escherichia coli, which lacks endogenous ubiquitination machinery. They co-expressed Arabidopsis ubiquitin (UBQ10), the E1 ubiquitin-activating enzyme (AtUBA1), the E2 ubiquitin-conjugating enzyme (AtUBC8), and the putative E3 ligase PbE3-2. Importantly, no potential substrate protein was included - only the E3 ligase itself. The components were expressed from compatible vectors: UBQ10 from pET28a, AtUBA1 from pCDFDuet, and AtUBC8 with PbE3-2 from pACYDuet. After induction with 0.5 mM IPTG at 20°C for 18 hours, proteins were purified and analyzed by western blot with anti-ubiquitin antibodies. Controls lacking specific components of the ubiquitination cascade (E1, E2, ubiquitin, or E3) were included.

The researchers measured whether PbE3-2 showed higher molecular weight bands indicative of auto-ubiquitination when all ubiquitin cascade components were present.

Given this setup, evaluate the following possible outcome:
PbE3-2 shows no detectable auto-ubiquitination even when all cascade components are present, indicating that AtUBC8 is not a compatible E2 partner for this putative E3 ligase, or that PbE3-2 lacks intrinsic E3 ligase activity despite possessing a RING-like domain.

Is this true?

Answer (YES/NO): NO